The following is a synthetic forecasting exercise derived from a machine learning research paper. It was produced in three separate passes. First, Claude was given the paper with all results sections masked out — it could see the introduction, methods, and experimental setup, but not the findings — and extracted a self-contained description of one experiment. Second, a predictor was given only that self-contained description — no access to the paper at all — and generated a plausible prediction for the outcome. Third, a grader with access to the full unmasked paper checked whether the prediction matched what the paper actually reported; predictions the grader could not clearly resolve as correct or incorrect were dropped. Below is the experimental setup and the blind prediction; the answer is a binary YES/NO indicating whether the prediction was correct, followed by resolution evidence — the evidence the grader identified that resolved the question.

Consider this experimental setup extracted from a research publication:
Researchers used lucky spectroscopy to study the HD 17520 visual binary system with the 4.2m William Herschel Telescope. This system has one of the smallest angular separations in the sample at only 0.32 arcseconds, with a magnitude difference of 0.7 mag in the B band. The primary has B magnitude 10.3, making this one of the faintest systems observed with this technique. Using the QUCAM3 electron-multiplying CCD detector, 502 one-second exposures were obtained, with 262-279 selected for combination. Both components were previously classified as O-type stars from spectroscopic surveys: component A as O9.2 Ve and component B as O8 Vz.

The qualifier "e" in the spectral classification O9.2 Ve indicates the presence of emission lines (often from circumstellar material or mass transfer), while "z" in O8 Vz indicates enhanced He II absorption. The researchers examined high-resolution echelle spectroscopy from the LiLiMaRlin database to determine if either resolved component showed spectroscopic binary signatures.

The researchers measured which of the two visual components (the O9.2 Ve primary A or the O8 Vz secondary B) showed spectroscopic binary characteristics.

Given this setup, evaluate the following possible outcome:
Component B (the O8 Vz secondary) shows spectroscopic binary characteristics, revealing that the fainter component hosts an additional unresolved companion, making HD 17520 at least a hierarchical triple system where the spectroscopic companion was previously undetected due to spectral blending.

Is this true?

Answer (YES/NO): NO